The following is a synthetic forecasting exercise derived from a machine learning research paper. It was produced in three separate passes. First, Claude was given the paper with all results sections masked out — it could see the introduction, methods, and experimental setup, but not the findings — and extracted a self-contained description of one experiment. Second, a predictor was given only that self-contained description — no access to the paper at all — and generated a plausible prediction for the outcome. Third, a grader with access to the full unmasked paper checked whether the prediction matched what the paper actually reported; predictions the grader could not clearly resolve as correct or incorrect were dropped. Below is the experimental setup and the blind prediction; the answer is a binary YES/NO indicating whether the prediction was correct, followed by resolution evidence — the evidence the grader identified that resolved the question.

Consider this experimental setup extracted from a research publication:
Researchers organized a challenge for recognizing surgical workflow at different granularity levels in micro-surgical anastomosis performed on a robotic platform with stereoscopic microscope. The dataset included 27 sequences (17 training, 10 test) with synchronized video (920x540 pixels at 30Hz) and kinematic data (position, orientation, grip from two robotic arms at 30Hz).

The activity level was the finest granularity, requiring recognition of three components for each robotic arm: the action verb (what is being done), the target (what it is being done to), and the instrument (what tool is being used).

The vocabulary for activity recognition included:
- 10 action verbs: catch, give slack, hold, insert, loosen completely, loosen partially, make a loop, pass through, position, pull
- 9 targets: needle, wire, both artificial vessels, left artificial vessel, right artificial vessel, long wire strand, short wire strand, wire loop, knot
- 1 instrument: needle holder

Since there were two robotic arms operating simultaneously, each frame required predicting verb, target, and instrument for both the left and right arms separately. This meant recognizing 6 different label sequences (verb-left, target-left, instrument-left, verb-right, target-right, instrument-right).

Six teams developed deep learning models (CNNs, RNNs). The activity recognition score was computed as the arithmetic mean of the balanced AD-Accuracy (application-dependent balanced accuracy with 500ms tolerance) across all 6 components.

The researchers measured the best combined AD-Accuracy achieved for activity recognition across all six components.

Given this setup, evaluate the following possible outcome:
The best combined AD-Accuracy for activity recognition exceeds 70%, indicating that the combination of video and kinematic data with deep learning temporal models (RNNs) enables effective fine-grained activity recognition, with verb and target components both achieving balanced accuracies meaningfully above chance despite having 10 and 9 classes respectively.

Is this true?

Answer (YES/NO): NO